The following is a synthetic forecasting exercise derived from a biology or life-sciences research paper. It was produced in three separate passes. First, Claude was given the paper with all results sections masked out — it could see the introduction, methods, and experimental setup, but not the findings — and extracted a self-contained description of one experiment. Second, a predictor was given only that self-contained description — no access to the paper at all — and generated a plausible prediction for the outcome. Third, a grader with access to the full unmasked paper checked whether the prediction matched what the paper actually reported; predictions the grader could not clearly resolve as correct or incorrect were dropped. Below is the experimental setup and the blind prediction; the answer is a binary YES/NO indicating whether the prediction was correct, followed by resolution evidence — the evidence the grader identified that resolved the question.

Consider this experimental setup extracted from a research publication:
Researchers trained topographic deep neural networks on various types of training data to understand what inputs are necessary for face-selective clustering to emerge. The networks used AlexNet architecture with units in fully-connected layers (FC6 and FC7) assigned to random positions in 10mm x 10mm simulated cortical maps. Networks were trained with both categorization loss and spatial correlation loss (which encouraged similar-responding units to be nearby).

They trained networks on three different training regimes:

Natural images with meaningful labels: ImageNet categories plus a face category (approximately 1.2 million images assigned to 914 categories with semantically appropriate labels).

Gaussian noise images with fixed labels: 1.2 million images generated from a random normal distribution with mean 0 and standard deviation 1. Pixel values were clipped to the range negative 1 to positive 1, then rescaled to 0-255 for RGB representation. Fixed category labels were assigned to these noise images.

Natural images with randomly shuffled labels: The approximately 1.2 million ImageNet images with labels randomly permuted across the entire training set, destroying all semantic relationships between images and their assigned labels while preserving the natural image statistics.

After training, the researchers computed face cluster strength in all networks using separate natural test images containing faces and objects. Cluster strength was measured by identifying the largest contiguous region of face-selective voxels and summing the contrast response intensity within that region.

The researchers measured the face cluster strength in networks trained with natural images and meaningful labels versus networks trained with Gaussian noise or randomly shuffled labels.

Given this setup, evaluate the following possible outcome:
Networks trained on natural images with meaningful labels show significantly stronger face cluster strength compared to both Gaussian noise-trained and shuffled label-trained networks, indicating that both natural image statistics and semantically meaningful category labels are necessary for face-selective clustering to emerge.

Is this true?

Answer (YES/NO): YES